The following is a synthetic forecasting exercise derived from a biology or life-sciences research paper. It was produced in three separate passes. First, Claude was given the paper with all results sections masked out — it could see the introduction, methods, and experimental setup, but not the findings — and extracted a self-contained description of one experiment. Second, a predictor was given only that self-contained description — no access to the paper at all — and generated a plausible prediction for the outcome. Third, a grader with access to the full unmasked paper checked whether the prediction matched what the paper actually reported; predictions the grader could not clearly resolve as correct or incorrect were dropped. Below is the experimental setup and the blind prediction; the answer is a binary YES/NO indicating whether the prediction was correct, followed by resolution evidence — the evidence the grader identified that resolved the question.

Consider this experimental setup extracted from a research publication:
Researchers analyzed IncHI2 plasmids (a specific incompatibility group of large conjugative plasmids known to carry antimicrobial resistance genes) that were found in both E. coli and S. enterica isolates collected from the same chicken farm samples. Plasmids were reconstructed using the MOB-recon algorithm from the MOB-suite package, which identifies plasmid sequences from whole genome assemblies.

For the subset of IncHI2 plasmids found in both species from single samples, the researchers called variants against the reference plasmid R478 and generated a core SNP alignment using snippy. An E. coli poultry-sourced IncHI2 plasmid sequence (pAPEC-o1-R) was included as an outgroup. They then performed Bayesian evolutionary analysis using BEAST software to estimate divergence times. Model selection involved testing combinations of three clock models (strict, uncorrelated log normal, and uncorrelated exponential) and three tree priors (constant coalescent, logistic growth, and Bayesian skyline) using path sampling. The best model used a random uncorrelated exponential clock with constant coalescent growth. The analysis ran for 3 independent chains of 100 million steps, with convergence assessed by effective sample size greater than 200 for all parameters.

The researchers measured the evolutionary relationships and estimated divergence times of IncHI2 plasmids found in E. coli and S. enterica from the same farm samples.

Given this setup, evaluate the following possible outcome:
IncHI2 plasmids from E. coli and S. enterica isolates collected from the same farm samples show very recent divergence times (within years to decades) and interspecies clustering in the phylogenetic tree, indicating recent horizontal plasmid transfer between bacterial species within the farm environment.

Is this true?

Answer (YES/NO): NO